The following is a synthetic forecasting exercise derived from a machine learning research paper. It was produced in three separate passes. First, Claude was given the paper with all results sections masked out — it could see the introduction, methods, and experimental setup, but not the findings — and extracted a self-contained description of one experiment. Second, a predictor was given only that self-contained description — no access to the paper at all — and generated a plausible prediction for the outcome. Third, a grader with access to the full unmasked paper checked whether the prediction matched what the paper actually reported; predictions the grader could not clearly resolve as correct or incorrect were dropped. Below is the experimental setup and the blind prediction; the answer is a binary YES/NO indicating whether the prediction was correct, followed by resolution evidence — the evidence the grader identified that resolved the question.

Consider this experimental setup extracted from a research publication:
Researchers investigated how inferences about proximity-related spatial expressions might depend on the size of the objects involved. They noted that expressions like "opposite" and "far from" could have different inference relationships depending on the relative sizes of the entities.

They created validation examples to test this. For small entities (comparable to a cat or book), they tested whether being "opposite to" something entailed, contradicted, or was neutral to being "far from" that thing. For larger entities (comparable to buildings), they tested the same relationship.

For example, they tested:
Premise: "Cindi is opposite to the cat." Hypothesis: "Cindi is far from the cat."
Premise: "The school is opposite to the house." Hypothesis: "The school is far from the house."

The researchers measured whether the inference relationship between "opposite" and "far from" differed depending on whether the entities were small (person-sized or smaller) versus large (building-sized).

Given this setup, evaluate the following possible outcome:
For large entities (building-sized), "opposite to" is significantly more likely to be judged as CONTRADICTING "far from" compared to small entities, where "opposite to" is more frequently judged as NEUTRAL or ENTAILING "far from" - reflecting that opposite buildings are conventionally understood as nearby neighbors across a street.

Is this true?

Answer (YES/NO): YES